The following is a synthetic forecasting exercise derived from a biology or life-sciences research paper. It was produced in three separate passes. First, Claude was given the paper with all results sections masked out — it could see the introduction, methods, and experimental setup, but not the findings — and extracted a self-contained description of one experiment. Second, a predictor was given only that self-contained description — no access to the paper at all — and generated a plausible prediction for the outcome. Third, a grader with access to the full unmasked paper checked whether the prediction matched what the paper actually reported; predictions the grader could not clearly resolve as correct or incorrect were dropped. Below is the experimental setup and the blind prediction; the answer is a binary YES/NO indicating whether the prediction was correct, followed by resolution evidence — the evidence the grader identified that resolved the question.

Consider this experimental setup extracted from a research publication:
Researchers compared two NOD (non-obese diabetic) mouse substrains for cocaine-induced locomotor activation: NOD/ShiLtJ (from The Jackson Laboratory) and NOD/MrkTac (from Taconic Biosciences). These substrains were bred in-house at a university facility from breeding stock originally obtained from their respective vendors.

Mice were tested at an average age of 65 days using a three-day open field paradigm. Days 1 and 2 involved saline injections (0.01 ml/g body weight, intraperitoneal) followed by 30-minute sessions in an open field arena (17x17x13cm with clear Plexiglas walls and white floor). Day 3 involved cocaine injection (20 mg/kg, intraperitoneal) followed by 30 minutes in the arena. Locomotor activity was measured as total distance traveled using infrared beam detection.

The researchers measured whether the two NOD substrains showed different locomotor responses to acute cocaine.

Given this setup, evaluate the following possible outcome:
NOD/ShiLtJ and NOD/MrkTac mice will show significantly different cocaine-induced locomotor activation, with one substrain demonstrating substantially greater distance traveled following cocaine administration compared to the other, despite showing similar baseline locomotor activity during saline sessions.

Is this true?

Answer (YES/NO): NO